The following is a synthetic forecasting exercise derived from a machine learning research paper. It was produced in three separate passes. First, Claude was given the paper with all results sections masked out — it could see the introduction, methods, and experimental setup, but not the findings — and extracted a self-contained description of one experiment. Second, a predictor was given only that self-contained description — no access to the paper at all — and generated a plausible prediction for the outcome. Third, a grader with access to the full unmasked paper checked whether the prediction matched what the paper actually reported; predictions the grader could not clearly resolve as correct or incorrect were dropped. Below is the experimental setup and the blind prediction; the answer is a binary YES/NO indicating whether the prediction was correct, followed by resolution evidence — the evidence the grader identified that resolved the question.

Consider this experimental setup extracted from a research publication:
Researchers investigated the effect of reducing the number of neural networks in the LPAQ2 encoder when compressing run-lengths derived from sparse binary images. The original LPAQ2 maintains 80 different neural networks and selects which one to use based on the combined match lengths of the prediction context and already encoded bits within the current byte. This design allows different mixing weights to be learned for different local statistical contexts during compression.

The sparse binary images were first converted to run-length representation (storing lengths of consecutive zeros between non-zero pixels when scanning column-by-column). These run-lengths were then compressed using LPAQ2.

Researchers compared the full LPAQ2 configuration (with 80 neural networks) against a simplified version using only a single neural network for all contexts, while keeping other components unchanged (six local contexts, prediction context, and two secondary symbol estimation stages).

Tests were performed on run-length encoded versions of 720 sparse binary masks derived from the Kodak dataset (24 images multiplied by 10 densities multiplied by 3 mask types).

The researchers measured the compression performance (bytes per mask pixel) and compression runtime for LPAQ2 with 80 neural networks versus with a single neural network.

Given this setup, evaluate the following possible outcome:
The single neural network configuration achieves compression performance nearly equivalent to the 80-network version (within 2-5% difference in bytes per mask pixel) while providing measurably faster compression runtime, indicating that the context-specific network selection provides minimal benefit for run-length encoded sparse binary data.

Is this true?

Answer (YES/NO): YES